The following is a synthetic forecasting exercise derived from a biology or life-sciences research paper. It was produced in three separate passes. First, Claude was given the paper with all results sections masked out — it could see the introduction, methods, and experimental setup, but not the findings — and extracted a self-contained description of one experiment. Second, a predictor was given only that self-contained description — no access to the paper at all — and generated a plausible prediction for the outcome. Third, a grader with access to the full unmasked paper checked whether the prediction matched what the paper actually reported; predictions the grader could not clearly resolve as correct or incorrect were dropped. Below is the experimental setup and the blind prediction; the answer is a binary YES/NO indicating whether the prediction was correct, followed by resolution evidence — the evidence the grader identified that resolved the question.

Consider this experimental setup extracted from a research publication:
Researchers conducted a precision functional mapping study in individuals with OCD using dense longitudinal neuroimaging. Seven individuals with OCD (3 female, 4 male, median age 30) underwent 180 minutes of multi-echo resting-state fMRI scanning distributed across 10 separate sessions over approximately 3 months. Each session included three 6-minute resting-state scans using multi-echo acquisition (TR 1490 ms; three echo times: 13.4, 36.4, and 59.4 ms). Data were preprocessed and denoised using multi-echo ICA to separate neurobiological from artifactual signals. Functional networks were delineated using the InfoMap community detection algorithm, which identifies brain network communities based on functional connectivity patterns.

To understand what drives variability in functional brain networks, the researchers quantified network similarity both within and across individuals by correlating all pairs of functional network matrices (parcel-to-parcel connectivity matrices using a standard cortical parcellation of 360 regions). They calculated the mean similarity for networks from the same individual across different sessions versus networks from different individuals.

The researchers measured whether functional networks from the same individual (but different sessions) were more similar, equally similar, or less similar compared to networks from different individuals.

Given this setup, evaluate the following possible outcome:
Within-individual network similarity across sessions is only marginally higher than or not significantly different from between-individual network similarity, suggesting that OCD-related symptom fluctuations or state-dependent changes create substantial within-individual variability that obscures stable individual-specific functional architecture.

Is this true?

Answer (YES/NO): NO